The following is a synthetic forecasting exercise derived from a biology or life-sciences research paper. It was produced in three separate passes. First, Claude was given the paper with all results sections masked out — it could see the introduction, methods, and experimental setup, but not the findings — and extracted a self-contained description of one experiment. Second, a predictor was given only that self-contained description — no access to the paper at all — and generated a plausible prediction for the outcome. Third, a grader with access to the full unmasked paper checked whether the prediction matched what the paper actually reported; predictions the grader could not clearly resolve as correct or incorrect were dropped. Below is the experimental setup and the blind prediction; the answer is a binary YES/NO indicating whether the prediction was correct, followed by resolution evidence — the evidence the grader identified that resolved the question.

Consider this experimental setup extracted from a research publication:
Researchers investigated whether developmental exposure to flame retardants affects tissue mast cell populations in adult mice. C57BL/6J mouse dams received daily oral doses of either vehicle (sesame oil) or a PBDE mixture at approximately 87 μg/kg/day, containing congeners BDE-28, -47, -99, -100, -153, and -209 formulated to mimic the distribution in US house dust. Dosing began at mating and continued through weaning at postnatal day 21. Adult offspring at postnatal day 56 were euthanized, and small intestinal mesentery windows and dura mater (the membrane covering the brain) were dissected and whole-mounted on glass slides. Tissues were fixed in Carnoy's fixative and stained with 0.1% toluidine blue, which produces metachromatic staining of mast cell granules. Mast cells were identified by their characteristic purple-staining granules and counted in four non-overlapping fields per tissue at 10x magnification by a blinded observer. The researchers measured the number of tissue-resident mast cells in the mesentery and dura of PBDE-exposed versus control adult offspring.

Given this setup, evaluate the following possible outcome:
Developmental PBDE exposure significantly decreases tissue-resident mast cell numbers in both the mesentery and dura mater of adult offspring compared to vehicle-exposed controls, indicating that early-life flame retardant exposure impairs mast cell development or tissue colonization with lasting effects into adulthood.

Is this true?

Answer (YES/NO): NO